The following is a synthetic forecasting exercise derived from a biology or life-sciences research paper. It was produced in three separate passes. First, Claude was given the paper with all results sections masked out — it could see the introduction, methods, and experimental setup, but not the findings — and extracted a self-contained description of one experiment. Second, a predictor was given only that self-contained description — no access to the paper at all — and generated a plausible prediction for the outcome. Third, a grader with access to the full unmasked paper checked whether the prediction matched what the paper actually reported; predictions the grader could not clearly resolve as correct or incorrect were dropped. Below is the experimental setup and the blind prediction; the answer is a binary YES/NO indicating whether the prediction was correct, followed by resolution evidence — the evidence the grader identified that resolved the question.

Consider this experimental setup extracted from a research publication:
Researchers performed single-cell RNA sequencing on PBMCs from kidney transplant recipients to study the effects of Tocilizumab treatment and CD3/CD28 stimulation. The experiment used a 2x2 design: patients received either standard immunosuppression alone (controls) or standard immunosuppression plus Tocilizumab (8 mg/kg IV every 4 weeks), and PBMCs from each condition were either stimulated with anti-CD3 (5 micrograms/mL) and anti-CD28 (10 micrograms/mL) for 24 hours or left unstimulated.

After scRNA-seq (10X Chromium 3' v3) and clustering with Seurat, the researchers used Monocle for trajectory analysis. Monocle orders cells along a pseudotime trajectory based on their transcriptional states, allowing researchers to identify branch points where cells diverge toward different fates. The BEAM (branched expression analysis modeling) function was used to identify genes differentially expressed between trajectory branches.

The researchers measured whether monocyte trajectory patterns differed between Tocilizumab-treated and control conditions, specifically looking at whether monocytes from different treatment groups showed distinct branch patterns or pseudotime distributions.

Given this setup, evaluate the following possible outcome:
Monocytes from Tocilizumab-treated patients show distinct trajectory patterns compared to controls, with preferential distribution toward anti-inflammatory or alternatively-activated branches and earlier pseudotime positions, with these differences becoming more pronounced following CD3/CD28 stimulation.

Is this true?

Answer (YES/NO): NO